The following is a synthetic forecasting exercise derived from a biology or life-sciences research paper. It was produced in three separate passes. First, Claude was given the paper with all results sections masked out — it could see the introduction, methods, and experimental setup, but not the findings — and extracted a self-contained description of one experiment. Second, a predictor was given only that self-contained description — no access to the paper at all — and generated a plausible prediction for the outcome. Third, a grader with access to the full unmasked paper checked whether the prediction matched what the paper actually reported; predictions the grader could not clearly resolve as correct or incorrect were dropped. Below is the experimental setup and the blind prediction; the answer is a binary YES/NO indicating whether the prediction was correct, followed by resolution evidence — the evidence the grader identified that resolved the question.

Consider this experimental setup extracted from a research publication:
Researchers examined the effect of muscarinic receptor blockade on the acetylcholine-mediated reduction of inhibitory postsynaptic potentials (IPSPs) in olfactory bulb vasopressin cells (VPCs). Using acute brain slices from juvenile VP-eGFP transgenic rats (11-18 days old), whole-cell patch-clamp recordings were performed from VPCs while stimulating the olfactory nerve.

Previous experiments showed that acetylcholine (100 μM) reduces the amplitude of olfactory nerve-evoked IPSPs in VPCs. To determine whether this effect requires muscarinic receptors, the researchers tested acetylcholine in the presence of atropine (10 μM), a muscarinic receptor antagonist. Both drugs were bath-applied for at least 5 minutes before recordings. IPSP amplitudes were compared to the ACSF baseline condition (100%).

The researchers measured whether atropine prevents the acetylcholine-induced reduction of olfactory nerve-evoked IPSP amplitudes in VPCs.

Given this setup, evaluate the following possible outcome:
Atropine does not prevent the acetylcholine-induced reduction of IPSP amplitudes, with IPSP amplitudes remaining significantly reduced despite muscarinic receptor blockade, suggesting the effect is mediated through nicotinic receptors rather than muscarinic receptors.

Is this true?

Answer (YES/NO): NO